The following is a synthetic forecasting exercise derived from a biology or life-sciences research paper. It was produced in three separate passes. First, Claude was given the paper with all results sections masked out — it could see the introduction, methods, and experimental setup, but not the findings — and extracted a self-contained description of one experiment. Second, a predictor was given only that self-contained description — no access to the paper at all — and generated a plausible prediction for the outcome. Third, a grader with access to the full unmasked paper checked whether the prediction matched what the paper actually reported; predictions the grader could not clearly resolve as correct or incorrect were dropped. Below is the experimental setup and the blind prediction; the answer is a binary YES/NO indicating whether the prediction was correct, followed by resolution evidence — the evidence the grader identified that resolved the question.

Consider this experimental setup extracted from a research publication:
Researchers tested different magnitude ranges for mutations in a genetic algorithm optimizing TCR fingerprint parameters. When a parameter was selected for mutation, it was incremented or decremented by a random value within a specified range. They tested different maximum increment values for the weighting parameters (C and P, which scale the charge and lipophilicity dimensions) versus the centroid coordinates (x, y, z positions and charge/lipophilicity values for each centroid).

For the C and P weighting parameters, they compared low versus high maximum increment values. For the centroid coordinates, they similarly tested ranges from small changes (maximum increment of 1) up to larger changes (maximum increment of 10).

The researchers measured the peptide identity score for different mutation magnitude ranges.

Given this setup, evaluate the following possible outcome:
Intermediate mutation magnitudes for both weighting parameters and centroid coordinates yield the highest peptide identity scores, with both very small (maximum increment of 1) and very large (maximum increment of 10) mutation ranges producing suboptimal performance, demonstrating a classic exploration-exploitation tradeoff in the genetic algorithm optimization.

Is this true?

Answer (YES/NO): NO